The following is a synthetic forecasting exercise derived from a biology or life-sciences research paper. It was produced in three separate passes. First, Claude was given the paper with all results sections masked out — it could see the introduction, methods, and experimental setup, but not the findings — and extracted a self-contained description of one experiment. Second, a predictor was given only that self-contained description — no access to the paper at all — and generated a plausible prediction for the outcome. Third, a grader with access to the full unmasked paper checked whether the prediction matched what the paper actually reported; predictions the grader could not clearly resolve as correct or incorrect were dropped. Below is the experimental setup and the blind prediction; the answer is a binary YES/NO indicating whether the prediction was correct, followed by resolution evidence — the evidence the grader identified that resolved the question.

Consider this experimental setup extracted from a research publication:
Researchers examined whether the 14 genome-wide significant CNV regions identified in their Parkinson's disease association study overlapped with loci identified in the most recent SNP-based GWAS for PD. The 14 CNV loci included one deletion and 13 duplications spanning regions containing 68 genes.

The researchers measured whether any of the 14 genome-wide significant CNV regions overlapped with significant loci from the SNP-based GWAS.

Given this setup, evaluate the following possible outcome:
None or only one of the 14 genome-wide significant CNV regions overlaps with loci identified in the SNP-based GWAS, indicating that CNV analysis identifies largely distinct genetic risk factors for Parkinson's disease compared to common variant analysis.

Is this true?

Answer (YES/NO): YES